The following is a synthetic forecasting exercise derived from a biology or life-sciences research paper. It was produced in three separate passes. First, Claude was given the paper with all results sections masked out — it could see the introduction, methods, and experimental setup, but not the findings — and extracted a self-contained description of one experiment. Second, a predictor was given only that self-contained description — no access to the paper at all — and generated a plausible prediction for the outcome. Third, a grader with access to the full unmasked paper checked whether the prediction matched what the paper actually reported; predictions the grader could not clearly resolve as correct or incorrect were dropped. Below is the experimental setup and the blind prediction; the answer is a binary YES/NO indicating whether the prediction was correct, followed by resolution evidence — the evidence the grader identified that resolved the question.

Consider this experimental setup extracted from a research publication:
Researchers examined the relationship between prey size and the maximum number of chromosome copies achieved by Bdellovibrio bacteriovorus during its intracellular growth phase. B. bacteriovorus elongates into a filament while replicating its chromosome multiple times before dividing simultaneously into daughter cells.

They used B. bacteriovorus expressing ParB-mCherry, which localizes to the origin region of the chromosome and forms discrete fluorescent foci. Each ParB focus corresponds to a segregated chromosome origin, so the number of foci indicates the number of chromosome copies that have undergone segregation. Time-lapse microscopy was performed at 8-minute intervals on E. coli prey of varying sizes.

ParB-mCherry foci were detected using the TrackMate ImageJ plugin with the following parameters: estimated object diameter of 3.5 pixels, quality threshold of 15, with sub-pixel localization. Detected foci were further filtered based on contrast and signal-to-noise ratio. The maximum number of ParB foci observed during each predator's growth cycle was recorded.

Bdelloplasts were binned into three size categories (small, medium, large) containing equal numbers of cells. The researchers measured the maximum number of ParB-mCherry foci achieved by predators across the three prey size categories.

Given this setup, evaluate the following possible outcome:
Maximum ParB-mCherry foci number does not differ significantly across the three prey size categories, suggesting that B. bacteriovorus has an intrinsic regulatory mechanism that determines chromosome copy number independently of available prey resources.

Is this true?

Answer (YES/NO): NO